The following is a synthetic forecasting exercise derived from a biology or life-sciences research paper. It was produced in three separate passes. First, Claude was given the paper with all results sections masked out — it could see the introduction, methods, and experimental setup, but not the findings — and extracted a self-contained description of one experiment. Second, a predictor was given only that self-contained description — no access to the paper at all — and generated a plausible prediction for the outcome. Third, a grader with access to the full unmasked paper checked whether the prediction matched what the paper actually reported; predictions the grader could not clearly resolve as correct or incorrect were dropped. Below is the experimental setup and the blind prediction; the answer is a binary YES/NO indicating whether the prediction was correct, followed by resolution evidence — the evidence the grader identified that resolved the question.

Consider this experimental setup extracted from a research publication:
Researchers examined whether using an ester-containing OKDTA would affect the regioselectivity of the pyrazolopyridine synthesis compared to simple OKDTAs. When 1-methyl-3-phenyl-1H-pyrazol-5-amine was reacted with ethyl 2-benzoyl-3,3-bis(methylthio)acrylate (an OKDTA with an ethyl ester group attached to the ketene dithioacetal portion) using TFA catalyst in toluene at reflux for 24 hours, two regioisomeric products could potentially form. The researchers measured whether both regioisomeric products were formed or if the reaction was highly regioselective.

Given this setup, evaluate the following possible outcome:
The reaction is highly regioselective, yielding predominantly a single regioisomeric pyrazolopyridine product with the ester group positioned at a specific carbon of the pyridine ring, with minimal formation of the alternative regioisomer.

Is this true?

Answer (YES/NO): YES